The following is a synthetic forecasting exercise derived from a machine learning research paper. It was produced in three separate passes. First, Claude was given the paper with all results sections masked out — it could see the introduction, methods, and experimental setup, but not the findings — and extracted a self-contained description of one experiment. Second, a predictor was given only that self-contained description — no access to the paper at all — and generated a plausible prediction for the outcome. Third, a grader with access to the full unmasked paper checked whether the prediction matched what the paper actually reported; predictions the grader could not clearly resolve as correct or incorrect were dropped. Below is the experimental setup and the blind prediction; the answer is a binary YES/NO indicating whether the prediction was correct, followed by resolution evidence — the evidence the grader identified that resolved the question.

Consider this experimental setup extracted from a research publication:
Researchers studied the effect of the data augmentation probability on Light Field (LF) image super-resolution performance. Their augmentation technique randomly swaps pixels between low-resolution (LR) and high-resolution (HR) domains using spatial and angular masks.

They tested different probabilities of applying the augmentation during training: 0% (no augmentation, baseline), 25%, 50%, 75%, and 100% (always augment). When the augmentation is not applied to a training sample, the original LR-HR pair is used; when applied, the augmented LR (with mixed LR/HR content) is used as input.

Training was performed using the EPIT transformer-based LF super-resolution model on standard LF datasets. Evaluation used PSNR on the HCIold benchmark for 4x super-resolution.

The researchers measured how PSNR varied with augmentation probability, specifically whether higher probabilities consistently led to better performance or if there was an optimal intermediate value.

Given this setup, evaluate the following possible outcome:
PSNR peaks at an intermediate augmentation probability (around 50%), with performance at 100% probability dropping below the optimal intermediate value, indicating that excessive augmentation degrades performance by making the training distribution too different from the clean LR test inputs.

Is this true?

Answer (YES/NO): NO